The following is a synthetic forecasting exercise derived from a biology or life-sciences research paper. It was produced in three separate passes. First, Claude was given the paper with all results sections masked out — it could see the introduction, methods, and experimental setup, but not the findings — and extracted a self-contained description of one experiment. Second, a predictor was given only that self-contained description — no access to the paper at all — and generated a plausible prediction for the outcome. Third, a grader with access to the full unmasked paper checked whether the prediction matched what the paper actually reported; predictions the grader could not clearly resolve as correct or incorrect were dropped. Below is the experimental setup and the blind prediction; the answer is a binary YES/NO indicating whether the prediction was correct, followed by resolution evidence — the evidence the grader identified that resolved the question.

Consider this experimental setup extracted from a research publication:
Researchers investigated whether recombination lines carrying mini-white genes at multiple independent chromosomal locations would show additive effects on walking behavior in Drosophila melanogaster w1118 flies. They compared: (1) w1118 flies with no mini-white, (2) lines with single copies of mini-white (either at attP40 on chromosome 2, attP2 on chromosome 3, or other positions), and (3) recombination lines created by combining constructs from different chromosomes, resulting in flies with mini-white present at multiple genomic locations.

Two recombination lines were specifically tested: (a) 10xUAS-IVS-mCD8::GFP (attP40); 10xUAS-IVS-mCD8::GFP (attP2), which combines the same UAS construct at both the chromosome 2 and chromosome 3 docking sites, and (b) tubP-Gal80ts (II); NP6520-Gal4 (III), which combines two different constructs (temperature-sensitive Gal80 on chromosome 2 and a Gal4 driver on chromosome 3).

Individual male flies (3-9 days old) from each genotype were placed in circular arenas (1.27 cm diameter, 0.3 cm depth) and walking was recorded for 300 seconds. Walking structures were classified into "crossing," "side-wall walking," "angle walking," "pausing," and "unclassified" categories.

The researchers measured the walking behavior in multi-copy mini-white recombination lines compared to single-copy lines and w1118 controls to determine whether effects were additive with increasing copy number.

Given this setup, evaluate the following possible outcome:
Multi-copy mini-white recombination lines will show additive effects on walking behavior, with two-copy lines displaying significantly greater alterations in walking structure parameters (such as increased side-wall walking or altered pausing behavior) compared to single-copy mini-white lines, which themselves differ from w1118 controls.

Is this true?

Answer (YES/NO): NO